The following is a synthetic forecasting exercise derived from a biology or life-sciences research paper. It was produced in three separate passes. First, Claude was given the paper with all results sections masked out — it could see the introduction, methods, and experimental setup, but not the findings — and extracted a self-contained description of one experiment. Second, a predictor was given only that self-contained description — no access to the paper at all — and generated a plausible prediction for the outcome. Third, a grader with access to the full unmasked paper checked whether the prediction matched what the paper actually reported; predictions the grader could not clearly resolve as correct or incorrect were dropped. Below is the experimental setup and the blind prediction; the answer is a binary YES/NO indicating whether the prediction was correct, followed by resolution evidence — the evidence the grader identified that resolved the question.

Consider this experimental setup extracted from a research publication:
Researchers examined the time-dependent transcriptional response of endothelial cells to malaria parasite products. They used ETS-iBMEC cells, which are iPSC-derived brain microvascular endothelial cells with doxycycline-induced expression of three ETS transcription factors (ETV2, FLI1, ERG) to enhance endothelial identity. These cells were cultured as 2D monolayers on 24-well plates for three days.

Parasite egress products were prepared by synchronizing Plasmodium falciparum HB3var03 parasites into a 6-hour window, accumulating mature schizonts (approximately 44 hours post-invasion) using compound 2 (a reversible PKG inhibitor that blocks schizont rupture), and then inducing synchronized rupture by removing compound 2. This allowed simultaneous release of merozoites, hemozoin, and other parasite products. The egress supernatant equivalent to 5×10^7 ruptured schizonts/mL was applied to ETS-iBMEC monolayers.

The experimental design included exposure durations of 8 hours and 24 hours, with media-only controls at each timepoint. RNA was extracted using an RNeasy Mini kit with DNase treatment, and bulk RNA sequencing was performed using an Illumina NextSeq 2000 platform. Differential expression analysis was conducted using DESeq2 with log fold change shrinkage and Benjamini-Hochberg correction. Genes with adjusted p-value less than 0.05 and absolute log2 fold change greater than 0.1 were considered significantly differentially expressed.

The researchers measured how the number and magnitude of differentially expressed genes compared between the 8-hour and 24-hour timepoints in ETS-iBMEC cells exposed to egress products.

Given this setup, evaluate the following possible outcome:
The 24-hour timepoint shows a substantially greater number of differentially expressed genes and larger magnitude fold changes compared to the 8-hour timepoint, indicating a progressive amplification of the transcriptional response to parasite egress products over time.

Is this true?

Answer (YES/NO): YES